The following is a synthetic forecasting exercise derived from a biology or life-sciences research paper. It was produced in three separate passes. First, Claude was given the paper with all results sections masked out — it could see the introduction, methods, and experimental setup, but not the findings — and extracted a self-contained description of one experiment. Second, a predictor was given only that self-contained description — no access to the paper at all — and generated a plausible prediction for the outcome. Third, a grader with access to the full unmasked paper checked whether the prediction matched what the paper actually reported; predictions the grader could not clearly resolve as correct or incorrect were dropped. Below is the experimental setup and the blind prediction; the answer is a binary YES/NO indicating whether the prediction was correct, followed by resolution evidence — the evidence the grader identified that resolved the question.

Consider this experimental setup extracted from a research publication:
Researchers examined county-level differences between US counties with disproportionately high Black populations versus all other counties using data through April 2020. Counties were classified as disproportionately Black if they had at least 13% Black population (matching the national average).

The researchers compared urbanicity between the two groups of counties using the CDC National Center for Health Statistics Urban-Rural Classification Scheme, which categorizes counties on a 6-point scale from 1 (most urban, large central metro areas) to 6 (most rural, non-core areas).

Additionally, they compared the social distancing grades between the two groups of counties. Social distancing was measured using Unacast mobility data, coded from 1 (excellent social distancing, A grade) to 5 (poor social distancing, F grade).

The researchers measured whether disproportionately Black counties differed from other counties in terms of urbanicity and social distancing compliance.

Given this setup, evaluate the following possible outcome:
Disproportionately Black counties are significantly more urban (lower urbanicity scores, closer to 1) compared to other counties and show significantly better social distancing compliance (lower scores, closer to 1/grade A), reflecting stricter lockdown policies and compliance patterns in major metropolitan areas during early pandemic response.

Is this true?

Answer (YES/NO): NO